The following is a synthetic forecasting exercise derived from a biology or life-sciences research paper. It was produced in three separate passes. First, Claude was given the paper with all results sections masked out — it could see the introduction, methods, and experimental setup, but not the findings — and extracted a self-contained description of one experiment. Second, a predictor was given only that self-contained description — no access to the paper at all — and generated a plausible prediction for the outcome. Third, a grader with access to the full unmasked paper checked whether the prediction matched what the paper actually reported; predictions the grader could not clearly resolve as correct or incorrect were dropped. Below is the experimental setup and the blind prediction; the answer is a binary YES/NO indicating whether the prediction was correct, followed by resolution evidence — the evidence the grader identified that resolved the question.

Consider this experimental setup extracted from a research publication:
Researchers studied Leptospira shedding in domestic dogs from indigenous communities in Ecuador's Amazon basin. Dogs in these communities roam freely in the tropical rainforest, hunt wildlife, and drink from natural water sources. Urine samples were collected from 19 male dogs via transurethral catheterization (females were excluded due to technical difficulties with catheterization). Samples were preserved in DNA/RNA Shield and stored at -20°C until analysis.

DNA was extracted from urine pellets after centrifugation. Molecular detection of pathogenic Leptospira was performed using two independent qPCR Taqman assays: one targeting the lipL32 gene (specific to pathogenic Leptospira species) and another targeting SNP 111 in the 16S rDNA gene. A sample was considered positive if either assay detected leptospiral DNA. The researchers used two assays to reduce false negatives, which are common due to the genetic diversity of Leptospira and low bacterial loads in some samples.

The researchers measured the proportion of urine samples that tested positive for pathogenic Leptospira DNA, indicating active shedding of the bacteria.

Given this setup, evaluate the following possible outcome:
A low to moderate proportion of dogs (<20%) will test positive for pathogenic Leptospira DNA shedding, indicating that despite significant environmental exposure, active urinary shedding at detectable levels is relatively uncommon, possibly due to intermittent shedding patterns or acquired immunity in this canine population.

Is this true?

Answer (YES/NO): NO